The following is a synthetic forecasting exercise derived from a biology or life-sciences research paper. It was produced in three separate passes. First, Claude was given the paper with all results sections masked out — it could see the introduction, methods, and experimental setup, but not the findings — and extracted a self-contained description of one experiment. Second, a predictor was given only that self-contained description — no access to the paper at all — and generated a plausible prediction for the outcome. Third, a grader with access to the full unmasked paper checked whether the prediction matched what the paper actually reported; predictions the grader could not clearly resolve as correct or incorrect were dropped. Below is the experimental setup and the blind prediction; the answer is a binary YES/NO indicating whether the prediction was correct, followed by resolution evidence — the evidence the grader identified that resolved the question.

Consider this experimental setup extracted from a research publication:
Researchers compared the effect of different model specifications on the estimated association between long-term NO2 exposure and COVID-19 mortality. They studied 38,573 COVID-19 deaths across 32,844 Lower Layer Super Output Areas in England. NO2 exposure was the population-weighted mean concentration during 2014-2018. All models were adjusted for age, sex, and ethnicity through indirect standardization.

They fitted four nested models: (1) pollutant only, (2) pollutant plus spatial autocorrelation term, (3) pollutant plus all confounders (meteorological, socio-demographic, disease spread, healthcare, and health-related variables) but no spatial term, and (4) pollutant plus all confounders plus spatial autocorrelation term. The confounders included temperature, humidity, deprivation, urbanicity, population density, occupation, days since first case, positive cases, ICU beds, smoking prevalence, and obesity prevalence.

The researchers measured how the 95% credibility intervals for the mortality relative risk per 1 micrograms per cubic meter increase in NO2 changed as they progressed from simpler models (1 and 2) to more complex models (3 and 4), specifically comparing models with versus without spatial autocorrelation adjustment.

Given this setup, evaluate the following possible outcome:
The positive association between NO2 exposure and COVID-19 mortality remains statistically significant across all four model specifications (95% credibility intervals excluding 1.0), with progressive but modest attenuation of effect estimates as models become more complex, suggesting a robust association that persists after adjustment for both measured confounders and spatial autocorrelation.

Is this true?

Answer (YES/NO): NO